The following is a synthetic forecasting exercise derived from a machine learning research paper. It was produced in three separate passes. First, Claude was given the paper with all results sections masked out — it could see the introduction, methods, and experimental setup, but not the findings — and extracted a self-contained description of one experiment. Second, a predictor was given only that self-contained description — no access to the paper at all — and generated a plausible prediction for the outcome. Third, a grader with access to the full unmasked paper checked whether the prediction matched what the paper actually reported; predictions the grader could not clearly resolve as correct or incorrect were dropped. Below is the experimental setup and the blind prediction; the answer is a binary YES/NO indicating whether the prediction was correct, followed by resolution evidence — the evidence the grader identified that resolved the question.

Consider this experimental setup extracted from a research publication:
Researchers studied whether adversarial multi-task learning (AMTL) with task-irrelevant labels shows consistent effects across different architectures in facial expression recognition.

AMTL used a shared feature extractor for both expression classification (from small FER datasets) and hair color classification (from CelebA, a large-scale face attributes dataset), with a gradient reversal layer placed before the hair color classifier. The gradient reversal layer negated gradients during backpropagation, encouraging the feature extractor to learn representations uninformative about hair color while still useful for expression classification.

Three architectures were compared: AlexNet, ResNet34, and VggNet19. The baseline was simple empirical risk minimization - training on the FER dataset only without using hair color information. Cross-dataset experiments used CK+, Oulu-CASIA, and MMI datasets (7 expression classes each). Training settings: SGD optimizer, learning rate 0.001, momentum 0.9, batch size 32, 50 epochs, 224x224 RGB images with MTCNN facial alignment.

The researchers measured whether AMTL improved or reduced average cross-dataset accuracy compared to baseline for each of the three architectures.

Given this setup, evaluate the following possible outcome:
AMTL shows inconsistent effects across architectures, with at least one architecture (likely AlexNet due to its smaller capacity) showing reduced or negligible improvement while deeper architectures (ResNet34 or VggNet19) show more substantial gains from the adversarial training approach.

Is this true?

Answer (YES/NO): NO